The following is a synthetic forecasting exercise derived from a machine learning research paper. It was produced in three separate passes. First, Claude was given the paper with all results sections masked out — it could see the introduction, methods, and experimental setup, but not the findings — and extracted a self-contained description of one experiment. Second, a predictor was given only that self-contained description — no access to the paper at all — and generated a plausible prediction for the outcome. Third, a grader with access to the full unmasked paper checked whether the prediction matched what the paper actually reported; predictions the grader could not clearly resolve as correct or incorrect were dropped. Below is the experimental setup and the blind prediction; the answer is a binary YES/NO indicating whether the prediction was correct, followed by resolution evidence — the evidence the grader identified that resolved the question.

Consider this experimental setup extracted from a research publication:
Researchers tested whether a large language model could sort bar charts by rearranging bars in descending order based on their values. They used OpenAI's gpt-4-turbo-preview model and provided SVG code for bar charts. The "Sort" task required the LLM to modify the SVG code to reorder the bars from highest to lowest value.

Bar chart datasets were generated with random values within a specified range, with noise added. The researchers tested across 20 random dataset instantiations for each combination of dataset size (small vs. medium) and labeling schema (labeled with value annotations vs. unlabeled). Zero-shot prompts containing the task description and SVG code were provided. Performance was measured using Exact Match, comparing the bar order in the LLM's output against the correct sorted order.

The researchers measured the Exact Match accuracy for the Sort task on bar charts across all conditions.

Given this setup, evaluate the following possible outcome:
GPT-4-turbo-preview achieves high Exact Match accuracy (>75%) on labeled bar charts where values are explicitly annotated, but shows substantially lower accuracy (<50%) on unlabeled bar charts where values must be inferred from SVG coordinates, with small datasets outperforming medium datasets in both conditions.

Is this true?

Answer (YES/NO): NO